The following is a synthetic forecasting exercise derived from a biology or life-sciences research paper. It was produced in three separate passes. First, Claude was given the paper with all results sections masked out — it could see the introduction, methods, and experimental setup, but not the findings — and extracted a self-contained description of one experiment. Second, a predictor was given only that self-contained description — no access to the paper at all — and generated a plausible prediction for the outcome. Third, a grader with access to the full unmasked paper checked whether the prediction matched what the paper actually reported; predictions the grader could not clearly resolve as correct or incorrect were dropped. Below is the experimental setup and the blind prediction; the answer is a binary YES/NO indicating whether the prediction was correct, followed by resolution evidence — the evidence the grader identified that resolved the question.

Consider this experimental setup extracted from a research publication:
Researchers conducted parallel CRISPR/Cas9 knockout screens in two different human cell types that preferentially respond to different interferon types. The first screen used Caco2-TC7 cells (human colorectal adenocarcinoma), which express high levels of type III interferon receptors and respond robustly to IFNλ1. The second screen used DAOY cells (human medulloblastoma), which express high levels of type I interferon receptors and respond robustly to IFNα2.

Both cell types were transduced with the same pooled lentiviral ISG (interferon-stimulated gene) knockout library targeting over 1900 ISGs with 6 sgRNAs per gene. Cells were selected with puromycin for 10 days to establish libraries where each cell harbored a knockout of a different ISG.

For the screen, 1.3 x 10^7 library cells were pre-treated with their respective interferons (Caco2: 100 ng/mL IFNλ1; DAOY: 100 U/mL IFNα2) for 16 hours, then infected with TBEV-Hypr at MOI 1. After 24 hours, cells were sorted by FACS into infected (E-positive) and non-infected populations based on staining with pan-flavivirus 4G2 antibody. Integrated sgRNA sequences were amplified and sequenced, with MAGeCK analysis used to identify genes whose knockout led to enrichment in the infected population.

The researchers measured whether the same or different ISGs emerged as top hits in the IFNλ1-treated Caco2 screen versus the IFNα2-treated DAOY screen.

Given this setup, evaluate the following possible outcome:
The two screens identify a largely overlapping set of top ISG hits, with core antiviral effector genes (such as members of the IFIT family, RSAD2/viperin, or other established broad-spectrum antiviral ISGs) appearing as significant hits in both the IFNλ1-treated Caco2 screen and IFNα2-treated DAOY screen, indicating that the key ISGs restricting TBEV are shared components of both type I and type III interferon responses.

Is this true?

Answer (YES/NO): NO